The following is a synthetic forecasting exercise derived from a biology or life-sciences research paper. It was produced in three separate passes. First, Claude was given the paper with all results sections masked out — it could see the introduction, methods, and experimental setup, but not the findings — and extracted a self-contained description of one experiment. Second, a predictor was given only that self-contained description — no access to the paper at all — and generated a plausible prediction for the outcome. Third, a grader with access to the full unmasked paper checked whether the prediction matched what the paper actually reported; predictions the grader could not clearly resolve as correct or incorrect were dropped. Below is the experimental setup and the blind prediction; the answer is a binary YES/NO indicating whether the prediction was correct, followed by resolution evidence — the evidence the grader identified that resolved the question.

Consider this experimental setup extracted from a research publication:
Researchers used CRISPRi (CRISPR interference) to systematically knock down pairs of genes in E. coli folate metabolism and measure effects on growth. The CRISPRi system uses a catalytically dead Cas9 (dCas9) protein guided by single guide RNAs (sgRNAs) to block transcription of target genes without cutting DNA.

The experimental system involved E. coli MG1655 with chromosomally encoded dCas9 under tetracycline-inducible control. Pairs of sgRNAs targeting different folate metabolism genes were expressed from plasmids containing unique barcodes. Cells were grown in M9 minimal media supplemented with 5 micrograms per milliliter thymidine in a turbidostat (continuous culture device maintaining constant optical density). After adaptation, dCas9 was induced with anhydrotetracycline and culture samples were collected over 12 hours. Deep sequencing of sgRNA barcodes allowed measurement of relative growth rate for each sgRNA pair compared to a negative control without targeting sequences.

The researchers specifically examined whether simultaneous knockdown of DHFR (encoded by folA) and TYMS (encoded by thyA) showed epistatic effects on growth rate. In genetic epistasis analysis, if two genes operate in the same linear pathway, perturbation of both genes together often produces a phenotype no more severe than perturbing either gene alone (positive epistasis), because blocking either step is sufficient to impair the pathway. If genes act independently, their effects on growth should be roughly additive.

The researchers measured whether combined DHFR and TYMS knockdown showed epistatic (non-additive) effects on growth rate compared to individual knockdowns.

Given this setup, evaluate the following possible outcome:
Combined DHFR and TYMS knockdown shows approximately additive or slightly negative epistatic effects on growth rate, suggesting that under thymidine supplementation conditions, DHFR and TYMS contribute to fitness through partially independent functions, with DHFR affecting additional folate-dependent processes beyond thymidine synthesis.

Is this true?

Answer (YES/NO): NO